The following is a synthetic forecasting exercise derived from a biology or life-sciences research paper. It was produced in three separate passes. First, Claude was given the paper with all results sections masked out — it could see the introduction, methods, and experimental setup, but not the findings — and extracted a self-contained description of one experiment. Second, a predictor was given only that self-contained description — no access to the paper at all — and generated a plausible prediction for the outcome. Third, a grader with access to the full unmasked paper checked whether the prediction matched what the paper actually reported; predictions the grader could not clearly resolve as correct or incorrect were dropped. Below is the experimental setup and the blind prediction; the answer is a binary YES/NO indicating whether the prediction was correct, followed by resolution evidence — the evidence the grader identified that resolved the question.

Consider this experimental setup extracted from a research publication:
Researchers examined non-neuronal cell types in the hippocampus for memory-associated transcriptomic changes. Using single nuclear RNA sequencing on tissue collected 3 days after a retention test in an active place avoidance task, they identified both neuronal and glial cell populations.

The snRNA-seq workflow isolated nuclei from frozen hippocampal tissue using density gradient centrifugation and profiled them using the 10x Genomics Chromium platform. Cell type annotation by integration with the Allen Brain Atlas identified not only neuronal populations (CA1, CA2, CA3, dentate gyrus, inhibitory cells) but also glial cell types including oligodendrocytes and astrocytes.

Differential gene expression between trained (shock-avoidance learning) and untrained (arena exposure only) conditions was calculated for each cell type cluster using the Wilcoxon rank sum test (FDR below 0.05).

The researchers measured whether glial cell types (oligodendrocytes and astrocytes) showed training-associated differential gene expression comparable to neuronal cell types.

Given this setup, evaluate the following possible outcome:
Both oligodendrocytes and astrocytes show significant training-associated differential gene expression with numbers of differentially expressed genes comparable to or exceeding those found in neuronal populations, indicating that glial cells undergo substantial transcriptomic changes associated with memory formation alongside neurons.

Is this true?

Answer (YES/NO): NO